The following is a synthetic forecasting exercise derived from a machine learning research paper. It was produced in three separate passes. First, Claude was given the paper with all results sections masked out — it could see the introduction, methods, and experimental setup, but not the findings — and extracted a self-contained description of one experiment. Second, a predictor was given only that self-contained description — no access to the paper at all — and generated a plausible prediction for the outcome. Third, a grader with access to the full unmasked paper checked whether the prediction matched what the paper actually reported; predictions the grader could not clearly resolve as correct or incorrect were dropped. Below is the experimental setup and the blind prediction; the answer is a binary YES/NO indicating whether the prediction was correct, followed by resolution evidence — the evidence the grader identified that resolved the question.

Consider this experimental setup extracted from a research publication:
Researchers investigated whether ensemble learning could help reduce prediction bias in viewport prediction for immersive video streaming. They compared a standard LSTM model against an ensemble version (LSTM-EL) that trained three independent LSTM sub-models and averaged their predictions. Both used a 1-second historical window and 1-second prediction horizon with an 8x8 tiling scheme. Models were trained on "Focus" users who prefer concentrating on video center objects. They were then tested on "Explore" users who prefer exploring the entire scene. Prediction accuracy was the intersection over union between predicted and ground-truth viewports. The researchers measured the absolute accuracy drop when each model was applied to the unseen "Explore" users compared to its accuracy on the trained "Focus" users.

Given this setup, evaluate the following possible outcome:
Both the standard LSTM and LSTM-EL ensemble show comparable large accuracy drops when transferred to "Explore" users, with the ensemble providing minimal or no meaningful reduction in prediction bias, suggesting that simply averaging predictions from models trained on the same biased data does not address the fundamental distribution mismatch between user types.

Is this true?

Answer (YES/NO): NO